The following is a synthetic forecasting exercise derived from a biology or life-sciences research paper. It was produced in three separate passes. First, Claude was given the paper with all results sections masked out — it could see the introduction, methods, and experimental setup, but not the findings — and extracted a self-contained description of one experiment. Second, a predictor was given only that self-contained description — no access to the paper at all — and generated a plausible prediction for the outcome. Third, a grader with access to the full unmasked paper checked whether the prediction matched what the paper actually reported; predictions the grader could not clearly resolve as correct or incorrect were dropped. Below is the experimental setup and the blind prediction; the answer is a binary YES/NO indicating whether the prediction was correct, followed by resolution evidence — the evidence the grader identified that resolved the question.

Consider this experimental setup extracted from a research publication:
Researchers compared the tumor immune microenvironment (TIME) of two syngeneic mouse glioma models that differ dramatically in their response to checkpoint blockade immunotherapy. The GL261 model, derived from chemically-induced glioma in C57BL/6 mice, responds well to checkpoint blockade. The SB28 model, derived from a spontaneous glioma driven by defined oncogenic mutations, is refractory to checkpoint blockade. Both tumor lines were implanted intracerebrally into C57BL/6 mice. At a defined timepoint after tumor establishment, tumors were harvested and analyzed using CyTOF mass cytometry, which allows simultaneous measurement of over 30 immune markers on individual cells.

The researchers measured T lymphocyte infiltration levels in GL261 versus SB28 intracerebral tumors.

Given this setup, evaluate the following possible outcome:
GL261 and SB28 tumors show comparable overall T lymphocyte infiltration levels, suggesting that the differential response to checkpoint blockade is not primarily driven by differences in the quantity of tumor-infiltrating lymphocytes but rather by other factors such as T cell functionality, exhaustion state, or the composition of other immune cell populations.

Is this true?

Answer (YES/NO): NO